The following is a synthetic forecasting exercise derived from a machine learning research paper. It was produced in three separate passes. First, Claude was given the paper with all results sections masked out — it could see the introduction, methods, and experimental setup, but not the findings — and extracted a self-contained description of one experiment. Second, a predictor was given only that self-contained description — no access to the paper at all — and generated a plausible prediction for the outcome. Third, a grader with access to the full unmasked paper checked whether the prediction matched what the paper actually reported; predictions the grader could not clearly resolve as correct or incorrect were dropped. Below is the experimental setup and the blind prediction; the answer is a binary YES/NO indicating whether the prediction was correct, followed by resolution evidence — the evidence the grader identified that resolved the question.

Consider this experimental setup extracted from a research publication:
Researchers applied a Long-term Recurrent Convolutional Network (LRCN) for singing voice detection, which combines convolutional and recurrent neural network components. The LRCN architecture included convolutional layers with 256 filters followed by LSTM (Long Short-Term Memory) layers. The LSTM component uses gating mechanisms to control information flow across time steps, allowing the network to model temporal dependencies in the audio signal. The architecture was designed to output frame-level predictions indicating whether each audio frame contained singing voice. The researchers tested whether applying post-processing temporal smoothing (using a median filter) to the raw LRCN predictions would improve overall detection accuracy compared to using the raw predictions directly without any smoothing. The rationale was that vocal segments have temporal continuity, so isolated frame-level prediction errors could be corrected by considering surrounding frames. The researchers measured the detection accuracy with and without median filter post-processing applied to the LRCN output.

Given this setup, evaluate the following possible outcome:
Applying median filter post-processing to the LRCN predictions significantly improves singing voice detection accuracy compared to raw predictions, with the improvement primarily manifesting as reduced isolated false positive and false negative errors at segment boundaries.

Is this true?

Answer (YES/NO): NO